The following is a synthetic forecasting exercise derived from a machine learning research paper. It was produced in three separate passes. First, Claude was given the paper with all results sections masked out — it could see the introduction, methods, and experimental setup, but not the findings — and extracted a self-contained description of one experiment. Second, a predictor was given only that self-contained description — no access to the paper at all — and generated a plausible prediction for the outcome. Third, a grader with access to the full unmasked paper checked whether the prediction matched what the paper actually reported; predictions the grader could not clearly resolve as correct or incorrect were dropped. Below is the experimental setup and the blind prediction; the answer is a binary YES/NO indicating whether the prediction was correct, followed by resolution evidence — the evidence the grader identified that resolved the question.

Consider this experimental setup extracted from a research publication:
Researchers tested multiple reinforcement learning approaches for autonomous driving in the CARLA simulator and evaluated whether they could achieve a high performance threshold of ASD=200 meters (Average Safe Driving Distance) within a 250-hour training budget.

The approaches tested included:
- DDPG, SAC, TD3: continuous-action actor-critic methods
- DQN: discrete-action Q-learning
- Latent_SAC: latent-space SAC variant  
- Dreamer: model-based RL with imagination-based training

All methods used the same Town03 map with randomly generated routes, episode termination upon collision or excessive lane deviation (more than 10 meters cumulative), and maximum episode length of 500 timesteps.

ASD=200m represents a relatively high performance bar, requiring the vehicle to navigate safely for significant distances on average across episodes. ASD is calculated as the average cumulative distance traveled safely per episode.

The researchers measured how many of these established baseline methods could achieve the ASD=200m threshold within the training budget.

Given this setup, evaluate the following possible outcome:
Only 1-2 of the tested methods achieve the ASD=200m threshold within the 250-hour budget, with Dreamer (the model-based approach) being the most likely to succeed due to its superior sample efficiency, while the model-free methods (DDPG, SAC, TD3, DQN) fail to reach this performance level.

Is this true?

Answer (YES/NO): NO